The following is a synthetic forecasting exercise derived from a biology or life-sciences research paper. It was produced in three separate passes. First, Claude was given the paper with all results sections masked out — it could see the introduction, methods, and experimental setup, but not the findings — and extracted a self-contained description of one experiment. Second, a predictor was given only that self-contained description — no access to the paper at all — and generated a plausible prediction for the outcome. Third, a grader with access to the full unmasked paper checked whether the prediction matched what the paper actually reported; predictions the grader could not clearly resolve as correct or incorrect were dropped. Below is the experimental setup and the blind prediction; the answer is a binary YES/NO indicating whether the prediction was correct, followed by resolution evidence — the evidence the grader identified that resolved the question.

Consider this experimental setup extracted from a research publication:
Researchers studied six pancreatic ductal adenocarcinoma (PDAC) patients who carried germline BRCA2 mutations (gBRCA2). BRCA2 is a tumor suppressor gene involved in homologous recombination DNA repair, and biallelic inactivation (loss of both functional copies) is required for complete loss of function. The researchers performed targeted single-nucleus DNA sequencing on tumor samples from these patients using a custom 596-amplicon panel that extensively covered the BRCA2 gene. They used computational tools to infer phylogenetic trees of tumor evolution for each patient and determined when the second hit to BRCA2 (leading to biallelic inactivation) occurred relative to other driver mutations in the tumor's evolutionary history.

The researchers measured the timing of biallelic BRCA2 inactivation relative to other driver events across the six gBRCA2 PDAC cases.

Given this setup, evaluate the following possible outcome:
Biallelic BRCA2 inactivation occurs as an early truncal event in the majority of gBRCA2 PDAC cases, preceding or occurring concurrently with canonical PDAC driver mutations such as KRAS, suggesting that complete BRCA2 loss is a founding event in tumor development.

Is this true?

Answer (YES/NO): NO